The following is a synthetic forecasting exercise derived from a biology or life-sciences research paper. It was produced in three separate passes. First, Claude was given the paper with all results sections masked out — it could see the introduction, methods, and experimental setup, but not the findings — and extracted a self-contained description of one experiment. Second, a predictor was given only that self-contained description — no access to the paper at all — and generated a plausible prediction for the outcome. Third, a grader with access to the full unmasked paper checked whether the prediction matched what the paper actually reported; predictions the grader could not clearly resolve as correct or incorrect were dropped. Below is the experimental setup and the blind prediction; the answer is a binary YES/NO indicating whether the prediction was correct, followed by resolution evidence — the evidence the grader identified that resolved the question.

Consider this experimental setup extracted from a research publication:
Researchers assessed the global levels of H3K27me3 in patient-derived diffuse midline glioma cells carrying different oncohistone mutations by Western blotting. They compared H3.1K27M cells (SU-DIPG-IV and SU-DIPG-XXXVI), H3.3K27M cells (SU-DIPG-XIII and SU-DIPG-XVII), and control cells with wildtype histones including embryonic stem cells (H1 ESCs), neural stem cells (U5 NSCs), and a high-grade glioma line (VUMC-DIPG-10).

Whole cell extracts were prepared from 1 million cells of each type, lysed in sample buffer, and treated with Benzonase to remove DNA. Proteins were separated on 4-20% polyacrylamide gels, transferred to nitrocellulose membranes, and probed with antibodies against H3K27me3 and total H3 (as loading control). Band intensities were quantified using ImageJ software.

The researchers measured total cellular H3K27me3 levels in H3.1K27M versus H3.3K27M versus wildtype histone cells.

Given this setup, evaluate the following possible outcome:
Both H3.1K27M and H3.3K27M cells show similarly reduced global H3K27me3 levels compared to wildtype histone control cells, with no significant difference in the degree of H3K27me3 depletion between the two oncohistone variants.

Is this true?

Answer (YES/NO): NO